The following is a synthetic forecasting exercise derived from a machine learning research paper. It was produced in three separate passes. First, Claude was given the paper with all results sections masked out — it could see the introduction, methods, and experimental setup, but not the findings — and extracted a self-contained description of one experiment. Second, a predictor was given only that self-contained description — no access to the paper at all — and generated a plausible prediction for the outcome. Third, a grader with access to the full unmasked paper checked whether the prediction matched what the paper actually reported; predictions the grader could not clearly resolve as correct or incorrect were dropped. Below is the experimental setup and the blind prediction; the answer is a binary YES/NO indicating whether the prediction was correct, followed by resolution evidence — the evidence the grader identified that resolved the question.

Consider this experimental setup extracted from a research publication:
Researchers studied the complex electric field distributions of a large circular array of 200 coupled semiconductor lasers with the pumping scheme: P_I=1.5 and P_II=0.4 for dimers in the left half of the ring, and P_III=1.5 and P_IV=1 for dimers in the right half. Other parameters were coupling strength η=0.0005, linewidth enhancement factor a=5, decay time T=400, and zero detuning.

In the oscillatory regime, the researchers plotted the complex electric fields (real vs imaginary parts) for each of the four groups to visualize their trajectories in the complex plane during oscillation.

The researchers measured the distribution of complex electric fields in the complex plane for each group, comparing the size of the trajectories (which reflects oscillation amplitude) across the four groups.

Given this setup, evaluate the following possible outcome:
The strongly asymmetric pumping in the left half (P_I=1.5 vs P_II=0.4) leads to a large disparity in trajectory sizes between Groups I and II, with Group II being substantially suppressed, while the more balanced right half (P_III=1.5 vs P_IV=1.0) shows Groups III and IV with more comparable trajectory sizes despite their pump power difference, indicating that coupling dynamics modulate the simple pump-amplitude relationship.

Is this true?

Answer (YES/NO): NO